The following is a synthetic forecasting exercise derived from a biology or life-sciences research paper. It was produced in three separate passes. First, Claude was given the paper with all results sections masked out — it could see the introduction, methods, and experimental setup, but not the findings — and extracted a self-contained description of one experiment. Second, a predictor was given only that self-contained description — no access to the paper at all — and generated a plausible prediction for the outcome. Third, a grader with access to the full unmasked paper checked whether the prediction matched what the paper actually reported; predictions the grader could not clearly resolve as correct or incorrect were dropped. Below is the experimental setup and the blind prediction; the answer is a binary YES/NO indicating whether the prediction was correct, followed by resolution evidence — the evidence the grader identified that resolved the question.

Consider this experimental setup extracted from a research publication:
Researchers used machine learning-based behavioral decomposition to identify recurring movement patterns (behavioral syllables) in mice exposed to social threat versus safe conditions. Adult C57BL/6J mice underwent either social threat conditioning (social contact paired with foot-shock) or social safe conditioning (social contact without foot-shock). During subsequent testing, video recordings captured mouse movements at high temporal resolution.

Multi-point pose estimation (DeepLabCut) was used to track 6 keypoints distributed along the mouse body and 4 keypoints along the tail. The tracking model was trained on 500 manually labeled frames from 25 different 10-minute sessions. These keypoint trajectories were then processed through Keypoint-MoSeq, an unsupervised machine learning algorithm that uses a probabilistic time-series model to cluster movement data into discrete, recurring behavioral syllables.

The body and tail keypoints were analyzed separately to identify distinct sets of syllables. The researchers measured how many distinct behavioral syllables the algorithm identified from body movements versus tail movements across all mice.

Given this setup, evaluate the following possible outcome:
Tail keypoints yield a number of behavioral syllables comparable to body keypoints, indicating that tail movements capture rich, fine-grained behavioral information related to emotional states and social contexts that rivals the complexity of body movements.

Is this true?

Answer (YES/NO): NO